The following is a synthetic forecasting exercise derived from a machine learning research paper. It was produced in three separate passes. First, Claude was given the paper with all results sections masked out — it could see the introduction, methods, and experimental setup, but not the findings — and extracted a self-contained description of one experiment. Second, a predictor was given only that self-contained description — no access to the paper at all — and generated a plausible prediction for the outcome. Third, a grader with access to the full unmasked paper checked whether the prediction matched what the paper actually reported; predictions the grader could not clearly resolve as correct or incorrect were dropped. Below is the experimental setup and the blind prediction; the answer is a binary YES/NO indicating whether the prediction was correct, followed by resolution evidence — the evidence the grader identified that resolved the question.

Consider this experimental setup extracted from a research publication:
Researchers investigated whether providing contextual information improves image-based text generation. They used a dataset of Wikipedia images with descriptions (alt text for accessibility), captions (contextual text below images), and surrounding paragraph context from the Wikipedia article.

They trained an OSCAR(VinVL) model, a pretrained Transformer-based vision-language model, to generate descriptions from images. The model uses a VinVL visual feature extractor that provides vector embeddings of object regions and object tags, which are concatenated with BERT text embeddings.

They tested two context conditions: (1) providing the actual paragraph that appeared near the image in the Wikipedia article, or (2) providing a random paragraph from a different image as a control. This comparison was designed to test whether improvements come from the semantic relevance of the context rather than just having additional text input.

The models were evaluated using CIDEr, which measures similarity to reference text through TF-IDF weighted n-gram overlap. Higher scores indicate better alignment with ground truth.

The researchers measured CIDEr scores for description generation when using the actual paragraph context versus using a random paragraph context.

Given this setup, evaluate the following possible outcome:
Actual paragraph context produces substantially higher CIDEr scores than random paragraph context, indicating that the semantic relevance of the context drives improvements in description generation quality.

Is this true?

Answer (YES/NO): YES